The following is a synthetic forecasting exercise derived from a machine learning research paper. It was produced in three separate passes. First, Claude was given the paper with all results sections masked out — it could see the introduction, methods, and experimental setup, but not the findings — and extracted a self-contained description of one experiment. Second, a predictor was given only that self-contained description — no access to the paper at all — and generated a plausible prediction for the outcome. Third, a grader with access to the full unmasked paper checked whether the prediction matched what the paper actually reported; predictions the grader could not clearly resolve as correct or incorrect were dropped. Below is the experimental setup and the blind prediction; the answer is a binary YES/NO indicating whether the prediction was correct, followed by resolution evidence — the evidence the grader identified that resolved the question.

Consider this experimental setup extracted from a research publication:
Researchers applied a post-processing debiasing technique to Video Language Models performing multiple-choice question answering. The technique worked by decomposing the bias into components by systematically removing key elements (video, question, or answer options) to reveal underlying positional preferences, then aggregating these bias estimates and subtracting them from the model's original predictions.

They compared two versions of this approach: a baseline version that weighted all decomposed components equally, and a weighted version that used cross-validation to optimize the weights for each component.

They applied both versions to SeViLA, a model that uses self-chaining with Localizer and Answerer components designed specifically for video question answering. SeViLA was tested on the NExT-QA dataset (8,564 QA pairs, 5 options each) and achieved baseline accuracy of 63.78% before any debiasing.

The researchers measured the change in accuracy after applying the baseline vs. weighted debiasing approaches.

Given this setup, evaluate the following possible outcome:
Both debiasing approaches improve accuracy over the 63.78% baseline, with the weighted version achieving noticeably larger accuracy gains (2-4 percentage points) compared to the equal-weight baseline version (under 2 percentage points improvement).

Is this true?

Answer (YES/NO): NO